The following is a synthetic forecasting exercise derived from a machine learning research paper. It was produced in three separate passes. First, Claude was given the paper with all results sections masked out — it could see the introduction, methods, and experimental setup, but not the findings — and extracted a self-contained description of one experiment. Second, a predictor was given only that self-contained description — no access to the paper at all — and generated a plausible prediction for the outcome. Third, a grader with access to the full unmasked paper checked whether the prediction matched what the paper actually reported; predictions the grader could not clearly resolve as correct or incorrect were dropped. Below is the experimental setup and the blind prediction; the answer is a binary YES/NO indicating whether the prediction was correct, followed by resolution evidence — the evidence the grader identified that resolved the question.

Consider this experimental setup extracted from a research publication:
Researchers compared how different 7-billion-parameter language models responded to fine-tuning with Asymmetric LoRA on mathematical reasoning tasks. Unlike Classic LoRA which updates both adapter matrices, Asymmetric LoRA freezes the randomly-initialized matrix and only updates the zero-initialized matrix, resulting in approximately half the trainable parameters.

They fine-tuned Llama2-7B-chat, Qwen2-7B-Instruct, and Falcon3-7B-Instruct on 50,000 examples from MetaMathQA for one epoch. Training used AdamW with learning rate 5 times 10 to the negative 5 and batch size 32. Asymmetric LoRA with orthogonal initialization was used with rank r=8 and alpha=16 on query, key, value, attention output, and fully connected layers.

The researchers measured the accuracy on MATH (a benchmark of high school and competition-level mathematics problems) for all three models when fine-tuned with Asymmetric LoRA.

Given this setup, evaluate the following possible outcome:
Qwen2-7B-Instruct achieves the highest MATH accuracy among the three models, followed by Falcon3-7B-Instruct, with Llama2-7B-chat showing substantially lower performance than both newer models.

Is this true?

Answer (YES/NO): YES